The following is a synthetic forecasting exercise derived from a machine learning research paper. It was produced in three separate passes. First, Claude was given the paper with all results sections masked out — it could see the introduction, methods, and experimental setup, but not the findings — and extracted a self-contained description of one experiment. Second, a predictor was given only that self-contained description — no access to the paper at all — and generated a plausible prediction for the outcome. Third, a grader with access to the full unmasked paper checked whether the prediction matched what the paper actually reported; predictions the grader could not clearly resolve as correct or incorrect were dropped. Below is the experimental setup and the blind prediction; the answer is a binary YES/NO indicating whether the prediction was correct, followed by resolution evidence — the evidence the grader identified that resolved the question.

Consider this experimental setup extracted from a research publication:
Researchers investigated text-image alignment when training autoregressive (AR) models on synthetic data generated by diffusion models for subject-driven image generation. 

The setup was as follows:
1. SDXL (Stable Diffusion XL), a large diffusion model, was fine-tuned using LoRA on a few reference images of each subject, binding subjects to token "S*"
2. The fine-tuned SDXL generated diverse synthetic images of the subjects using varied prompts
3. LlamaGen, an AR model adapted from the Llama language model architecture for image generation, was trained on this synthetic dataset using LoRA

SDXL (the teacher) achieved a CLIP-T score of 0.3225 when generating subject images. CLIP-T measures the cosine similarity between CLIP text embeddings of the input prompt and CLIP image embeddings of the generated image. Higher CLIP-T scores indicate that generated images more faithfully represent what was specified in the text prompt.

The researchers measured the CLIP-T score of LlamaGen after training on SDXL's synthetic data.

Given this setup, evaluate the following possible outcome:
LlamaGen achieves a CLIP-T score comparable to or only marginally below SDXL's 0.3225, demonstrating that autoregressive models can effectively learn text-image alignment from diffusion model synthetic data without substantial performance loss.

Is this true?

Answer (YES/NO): NO